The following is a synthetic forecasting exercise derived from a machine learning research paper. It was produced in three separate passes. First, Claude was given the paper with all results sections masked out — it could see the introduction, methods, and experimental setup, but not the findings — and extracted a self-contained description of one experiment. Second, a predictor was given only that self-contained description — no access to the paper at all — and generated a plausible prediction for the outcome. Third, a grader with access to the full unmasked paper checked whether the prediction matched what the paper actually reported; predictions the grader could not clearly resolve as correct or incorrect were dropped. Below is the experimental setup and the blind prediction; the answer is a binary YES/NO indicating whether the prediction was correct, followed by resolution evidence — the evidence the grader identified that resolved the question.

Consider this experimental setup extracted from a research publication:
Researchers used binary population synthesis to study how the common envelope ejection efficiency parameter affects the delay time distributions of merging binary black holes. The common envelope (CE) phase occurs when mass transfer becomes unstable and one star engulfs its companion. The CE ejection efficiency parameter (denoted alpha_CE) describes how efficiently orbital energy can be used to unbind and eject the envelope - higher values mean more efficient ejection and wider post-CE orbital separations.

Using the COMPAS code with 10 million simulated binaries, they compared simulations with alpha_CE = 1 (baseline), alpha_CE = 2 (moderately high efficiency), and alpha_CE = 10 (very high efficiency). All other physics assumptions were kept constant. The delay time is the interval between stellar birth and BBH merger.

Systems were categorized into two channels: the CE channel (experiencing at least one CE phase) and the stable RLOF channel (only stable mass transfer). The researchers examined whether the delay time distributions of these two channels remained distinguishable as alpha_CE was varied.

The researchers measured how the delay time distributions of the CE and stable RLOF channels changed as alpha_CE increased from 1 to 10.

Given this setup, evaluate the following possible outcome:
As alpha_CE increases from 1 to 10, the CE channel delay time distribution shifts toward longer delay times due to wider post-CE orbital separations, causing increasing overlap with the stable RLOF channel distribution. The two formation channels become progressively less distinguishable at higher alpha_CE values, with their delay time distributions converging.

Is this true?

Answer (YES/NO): YES